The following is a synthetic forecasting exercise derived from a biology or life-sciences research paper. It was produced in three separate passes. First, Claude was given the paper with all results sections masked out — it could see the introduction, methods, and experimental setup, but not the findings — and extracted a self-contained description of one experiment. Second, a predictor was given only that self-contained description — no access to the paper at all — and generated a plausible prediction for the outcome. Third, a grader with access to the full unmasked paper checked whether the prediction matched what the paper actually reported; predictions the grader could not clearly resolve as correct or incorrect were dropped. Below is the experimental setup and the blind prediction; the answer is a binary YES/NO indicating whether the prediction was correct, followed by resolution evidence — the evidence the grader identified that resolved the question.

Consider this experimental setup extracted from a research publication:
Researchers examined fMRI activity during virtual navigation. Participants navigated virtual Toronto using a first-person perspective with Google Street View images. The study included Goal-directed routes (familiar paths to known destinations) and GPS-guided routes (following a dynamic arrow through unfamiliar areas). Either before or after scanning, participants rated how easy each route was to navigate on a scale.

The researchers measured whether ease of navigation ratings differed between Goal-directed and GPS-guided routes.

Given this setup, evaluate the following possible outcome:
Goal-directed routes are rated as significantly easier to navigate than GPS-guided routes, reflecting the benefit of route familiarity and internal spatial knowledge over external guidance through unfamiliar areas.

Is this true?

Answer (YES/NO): NO